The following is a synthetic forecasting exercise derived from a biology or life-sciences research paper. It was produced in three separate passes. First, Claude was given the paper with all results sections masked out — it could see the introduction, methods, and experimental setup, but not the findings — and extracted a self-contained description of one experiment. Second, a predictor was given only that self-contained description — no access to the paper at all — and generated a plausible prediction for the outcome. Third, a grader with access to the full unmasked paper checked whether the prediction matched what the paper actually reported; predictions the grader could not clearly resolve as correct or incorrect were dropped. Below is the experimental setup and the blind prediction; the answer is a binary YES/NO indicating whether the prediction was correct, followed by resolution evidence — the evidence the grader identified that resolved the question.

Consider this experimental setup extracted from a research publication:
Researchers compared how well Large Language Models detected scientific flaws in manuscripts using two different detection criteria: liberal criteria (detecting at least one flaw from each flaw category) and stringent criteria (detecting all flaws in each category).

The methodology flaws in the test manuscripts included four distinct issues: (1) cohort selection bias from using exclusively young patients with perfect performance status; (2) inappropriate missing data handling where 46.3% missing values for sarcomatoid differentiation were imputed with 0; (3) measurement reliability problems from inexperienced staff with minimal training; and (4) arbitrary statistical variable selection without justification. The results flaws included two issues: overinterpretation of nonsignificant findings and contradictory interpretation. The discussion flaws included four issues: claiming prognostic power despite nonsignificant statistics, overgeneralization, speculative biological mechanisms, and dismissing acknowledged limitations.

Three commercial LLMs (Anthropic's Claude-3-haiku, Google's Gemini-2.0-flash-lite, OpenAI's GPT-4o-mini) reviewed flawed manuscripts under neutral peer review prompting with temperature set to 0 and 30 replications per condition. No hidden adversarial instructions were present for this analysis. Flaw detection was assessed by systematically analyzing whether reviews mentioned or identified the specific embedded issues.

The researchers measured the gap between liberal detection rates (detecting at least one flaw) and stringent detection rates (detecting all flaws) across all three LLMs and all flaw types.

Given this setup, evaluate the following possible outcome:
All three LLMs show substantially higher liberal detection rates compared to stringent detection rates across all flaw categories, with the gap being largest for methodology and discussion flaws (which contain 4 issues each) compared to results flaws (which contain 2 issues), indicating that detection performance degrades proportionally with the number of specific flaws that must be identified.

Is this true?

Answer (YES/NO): NO